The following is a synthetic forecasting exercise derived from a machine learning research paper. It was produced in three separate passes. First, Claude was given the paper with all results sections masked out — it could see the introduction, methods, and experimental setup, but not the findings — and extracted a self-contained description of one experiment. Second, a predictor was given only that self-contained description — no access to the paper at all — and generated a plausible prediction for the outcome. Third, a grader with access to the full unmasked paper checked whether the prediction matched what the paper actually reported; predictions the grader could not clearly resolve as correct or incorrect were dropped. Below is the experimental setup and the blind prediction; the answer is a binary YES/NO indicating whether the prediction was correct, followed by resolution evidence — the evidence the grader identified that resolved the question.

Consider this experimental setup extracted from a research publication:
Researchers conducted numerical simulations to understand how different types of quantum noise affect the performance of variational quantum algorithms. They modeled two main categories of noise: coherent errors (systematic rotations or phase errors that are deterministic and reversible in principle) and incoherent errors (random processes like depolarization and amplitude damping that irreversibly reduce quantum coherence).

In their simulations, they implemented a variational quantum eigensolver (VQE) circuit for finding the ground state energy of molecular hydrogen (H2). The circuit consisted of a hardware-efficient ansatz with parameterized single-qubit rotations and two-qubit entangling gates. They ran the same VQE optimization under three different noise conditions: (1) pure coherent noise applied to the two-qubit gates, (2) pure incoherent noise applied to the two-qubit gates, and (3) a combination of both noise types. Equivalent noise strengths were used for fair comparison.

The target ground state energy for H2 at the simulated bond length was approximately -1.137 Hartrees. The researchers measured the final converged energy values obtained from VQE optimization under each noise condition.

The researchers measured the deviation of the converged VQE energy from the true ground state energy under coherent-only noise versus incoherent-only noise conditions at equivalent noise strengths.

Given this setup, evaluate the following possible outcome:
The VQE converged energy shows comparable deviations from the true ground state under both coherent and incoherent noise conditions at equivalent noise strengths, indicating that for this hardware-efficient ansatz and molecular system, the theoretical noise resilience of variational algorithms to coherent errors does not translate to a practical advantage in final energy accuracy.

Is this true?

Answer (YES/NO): NO